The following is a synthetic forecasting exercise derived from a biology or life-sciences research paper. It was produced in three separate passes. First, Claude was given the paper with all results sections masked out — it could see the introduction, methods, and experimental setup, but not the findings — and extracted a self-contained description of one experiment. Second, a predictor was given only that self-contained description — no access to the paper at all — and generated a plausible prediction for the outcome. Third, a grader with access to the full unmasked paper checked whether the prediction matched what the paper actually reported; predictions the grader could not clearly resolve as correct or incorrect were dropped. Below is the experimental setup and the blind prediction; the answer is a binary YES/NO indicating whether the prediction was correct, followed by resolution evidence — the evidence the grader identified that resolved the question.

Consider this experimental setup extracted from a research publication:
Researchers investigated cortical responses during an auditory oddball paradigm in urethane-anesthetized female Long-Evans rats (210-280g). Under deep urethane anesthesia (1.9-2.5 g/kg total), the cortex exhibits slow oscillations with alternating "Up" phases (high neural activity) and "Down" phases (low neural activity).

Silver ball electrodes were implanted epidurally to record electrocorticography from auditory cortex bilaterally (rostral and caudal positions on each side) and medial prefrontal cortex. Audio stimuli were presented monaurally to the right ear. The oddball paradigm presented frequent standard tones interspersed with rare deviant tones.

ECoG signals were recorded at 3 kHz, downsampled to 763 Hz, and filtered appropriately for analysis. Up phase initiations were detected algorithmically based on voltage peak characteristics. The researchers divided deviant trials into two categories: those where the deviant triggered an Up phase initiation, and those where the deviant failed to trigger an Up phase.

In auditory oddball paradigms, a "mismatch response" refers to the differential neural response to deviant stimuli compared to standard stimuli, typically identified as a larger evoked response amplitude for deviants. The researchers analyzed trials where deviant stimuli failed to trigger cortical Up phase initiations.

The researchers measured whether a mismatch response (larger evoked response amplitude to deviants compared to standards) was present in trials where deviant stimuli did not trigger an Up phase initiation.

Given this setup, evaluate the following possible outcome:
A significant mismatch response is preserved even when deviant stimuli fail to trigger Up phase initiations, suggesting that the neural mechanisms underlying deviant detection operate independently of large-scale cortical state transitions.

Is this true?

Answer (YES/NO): NO